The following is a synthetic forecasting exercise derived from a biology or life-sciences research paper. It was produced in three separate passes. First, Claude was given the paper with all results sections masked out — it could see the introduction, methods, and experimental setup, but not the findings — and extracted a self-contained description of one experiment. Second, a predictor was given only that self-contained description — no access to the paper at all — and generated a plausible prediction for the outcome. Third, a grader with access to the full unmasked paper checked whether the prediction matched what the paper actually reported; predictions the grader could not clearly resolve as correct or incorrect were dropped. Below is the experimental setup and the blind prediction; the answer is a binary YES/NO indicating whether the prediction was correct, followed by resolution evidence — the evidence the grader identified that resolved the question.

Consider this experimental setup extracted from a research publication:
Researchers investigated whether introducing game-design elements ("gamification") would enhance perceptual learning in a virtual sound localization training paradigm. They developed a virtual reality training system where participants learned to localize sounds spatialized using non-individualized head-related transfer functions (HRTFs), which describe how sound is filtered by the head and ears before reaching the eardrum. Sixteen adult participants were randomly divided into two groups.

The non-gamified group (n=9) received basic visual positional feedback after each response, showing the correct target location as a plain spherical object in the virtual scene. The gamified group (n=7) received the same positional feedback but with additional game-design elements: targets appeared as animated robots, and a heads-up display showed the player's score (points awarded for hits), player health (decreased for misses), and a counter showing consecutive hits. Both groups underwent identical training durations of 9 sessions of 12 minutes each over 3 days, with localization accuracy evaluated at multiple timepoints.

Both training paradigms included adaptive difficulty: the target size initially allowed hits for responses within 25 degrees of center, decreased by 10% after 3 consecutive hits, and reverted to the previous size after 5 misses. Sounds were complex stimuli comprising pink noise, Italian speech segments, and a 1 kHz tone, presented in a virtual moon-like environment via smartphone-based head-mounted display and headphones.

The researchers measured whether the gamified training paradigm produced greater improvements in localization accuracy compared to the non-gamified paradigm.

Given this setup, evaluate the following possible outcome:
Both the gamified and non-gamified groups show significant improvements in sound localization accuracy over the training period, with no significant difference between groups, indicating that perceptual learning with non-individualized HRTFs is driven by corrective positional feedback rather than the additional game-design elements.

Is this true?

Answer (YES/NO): YES